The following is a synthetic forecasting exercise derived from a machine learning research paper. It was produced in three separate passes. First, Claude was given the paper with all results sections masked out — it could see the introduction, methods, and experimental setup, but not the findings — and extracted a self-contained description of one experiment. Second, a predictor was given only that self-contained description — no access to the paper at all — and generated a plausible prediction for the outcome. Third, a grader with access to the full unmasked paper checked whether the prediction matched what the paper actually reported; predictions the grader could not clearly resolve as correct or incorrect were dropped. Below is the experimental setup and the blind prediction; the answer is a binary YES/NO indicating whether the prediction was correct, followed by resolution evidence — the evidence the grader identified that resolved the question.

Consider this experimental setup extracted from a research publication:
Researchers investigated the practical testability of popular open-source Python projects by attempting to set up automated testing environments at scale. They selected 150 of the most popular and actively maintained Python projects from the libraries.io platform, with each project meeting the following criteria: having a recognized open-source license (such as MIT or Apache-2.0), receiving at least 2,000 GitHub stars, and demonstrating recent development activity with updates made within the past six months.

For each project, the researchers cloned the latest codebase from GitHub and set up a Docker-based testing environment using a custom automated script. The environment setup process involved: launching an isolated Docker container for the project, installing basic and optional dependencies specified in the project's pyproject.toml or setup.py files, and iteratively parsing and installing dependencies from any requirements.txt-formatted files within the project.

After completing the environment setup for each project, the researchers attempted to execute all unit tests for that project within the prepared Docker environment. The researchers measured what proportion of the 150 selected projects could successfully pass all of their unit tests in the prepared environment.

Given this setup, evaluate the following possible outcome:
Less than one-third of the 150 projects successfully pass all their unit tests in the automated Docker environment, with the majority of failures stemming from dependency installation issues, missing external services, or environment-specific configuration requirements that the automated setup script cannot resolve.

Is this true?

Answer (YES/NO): NO